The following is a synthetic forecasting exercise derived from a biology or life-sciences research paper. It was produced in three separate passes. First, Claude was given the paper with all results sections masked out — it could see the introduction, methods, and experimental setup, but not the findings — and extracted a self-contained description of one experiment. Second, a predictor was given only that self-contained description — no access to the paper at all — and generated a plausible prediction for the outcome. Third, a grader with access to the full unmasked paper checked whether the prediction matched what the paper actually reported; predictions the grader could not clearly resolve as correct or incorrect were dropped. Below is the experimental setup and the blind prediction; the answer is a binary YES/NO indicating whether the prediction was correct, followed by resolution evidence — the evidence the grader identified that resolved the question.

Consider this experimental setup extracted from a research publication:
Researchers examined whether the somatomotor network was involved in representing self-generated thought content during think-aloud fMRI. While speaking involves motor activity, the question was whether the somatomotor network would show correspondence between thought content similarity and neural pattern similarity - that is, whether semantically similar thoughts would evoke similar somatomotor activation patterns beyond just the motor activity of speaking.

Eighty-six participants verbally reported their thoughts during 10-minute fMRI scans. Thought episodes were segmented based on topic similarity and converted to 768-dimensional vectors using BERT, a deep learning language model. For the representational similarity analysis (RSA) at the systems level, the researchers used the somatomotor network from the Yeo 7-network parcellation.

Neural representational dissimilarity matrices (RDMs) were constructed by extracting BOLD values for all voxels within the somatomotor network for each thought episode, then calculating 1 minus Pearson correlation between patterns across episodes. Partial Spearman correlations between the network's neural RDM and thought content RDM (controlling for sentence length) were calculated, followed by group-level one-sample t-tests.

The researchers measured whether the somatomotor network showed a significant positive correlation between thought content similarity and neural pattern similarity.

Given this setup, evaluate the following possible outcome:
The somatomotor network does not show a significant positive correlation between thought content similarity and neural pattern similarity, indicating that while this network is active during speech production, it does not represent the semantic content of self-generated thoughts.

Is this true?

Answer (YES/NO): NO